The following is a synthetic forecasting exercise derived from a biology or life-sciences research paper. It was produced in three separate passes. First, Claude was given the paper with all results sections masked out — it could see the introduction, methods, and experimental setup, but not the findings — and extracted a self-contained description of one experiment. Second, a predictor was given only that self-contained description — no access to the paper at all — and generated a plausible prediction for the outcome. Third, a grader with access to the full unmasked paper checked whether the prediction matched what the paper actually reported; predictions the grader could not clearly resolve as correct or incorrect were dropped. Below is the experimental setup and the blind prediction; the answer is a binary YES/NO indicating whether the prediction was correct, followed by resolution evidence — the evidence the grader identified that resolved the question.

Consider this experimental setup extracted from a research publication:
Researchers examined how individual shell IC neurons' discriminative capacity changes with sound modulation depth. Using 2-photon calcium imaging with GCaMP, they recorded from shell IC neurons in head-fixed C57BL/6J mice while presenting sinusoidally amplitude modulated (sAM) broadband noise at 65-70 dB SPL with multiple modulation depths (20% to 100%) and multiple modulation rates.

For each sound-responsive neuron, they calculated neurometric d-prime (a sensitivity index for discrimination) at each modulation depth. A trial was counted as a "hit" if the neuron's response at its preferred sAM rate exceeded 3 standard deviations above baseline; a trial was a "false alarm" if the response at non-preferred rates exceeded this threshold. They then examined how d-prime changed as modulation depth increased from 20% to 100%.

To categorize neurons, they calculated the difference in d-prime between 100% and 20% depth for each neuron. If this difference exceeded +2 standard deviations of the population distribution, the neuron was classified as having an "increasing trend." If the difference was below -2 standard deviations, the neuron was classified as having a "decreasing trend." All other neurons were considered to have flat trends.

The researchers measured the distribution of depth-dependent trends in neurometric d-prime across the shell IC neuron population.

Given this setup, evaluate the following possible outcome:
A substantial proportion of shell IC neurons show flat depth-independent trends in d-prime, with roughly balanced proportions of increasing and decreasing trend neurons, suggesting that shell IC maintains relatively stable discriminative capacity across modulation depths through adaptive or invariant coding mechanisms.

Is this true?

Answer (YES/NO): NO